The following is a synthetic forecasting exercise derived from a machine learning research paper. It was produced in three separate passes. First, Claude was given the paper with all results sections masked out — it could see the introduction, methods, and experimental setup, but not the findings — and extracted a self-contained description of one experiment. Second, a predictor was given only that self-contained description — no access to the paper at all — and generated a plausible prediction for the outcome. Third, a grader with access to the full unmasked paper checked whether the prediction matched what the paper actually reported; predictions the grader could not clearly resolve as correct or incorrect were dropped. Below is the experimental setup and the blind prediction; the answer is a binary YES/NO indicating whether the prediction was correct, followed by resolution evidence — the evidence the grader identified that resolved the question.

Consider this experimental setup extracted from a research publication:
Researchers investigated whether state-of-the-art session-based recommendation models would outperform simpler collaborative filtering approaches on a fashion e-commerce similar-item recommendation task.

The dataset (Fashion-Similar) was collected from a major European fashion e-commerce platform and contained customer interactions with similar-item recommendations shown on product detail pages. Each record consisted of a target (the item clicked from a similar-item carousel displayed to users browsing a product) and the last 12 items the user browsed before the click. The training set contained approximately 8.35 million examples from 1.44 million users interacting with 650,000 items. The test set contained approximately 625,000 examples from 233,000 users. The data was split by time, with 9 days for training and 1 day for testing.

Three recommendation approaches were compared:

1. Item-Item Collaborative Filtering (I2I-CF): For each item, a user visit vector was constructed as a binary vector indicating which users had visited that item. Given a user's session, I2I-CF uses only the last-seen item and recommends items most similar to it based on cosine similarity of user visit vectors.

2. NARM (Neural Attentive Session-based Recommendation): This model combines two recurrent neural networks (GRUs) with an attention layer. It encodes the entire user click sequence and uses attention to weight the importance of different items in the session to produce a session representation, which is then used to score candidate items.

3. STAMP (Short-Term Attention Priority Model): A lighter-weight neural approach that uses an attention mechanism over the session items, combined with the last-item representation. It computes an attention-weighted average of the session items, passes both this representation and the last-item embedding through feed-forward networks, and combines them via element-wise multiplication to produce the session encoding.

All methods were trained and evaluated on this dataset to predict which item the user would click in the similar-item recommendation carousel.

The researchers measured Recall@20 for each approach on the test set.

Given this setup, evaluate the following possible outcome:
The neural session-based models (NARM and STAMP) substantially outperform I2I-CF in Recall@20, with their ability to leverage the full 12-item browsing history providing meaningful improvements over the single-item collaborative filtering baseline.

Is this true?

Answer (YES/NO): NO